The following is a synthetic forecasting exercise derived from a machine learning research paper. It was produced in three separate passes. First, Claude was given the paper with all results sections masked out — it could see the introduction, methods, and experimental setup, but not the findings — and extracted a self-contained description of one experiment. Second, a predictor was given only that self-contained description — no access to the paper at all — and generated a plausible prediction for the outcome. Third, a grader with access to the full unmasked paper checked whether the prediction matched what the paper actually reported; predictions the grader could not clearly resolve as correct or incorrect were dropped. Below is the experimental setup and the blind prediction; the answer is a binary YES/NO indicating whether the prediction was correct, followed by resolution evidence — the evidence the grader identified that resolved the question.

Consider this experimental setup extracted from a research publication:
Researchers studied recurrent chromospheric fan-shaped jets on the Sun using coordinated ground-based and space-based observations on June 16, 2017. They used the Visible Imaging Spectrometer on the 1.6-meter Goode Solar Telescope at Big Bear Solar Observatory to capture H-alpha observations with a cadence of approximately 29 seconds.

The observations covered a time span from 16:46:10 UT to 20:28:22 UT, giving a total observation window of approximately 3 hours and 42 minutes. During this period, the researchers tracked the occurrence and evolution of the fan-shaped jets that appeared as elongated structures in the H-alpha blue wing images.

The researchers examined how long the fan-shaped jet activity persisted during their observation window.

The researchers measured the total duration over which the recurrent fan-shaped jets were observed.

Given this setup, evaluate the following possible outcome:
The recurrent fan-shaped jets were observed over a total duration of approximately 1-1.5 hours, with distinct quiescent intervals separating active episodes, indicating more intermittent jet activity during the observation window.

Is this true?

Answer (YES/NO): NO